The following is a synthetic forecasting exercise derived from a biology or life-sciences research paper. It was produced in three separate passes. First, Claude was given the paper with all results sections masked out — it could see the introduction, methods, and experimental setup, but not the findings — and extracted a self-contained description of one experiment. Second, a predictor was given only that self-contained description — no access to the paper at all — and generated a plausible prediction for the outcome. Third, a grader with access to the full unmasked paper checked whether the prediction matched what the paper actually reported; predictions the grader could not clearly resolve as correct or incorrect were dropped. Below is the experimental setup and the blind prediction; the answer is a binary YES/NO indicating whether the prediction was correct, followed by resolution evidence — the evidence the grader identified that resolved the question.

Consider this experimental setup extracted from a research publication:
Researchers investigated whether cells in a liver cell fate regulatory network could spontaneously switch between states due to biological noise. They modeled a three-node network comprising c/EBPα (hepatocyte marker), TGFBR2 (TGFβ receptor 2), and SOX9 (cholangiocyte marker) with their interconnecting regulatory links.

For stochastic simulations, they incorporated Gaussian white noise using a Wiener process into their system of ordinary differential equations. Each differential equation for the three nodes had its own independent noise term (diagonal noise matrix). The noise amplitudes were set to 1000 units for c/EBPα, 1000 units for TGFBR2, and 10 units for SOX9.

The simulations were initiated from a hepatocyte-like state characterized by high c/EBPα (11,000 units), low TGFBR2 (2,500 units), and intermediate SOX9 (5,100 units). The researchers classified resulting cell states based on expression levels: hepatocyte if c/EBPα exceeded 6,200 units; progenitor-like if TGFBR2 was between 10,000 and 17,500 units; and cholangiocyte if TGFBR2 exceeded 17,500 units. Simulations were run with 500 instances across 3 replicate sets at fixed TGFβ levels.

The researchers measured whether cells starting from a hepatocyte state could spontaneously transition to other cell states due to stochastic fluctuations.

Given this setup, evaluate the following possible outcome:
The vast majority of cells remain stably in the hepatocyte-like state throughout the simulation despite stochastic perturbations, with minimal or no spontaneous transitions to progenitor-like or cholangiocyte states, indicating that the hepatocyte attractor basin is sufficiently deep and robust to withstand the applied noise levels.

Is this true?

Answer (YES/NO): NO